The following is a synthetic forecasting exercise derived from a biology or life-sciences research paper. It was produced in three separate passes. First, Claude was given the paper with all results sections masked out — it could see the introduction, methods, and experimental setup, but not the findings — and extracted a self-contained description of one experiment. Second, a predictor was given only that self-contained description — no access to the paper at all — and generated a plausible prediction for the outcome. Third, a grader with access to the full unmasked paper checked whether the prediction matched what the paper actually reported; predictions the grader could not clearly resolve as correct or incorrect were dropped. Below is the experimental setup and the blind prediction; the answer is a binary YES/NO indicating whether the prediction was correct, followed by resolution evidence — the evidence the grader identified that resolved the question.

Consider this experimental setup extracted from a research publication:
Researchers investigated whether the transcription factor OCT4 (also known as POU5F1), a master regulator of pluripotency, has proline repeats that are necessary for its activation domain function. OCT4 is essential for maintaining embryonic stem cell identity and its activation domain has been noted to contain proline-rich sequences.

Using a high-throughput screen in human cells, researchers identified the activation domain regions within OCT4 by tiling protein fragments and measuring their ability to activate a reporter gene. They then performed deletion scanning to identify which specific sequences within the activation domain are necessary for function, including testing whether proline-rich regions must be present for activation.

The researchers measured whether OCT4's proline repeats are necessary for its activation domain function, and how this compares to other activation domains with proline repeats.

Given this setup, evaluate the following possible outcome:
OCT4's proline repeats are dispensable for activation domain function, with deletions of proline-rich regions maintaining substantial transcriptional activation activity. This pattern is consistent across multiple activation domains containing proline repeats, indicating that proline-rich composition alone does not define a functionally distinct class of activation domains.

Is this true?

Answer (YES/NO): NO